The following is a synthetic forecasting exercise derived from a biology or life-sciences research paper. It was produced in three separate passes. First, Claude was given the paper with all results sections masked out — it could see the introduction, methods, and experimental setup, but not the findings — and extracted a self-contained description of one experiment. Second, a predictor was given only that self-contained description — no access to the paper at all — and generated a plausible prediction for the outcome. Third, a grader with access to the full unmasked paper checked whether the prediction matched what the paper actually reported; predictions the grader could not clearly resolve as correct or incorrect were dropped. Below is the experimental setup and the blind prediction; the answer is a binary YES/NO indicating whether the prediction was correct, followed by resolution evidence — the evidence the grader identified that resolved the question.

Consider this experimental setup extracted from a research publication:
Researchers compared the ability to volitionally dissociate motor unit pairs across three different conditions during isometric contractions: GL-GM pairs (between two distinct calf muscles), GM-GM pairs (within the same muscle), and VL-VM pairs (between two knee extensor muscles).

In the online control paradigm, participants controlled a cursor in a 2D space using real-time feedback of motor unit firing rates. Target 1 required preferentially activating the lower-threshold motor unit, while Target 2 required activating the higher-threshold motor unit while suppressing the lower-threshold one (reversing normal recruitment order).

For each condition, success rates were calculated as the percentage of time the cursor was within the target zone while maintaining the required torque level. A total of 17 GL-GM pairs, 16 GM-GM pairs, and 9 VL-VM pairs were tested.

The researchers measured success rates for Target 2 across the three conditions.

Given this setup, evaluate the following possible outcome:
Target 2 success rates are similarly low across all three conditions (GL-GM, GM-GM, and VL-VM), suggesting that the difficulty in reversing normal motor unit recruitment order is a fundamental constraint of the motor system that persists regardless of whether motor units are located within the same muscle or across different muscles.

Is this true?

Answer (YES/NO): NO